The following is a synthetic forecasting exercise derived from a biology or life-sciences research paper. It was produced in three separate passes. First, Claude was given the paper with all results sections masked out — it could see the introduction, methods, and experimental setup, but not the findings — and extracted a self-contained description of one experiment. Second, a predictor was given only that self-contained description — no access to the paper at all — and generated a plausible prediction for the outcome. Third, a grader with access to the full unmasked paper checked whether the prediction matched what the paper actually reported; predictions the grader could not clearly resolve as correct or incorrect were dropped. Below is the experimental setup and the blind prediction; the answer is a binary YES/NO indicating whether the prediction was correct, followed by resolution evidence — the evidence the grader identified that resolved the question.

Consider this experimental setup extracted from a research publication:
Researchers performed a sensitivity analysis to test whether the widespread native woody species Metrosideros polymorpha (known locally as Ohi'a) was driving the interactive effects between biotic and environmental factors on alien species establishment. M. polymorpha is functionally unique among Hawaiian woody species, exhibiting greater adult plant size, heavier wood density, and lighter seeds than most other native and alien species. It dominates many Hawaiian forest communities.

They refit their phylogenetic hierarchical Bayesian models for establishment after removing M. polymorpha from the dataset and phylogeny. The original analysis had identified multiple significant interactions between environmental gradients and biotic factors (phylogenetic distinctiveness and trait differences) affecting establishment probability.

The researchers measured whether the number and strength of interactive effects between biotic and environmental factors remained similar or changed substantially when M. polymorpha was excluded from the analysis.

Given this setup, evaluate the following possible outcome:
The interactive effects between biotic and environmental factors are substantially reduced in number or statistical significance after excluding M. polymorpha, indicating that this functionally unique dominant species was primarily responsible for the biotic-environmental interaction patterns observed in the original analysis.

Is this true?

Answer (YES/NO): YES